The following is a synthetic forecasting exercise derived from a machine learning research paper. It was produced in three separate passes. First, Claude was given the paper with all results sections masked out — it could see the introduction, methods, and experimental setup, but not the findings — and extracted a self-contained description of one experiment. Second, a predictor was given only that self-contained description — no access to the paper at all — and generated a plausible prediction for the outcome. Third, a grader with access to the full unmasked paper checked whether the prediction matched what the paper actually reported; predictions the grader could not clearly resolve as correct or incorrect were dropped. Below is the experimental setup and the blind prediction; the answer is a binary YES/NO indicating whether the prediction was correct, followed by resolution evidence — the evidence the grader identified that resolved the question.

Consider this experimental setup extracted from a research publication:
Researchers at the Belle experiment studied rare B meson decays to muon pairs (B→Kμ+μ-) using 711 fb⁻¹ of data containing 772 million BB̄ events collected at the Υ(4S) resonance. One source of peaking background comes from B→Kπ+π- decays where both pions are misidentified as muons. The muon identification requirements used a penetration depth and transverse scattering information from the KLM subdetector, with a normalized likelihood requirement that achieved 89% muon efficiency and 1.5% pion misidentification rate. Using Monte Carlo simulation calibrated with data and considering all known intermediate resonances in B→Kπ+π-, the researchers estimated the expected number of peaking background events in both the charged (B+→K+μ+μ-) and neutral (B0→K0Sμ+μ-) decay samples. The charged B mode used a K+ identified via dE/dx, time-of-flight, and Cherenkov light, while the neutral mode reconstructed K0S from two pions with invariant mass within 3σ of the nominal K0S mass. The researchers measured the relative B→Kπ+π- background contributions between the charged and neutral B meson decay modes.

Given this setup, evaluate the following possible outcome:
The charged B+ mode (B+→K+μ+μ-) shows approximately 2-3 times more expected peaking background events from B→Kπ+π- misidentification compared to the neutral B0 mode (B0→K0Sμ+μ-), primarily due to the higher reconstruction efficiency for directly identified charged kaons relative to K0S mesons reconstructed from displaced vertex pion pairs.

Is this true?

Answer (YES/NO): NO